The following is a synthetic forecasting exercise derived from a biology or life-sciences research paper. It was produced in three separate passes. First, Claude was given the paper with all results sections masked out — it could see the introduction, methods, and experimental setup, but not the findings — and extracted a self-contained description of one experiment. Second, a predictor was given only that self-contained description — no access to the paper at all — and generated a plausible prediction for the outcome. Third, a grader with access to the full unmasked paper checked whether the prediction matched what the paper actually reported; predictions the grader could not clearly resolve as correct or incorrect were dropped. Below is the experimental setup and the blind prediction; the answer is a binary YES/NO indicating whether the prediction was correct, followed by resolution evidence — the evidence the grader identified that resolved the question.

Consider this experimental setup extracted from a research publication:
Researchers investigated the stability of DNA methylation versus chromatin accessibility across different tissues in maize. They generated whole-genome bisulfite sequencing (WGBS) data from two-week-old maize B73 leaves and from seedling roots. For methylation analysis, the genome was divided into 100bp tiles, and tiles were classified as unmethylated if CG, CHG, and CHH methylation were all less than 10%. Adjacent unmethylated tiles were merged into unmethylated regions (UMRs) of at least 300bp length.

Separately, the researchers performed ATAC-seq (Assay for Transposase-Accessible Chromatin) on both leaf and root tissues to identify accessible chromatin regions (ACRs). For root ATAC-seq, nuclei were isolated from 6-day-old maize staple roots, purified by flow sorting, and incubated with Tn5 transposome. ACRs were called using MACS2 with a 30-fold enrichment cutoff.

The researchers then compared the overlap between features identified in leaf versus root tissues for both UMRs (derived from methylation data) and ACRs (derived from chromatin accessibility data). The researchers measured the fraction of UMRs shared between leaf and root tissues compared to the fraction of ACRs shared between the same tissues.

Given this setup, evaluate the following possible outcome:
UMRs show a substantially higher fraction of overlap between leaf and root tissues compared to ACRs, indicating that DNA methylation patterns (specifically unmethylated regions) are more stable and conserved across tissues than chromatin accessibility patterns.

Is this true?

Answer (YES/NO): YES